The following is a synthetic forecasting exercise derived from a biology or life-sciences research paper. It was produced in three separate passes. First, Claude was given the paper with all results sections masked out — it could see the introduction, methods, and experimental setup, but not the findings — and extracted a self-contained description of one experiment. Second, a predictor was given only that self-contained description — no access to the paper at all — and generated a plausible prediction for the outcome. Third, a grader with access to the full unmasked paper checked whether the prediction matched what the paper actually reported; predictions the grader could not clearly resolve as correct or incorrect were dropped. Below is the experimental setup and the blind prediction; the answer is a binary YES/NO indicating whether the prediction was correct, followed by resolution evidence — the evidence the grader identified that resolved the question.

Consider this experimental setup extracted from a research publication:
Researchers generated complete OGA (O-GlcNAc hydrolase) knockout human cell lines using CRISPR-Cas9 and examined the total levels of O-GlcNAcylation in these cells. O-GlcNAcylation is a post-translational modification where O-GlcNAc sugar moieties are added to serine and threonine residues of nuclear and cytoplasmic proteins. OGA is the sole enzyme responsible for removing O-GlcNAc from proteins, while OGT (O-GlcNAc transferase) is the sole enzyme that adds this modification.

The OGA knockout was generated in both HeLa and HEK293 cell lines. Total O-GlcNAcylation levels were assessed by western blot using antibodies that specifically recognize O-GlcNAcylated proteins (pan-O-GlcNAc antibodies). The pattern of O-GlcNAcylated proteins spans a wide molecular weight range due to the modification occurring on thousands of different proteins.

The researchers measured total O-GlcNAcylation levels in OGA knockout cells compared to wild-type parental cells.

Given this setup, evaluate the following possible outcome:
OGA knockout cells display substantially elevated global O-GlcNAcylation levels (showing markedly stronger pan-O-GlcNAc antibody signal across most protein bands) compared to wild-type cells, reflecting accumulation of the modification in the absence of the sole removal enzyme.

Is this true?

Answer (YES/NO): YES